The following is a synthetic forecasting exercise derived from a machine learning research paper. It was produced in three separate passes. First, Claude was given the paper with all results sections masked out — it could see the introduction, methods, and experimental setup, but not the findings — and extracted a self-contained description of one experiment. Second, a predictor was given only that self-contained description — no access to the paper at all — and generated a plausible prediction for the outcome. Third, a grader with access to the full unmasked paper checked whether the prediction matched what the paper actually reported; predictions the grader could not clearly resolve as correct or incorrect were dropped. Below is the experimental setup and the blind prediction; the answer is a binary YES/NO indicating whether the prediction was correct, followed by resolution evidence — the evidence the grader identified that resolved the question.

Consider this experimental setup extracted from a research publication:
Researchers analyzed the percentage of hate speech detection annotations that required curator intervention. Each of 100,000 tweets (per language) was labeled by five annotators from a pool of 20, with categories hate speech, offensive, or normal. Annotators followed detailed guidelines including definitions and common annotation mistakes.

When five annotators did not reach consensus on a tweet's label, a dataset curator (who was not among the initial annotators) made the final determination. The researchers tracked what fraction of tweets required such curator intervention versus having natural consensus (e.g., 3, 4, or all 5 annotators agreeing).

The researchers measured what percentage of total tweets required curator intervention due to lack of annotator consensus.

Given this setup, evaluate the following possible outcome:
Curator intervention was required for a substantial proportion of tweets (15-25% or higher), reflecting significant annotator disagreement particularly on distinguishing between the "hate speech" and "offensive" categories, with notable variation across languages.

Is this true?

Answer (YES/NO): NO